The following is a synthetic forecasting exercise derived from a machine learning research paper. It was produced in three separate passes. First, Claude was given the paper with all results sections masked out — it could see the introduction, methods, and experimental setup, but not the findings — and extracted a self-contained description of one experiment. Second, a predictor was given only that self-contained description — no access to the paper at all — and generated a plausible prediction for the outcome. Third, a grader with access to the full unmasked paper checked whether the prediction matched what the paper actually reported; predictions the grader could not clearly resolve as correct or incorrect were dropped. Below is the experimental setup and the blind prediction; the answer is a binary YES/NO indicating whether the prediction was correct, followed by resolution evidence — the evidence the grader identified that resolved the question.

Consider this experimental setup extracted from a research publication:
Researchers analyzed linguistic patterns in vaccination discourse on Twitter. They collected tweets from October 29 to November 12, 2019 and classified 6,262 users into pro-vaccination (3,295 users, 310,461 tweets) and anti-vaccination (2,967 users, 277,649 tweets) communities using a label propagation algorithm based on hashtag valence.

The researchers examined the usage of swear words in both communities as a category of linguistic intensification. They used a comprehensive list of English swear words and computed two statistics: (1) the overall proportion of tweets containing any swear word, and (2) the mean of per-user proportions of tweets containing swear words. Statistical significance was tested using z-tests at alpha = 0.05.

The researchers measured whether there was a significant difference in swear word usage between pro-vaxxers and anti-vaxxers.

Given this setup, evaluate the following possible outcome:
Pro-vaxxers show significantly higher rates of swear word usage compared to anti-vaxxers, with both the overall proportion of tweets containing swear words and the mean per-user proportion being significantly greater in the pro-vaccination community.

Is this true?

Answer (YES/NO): NO